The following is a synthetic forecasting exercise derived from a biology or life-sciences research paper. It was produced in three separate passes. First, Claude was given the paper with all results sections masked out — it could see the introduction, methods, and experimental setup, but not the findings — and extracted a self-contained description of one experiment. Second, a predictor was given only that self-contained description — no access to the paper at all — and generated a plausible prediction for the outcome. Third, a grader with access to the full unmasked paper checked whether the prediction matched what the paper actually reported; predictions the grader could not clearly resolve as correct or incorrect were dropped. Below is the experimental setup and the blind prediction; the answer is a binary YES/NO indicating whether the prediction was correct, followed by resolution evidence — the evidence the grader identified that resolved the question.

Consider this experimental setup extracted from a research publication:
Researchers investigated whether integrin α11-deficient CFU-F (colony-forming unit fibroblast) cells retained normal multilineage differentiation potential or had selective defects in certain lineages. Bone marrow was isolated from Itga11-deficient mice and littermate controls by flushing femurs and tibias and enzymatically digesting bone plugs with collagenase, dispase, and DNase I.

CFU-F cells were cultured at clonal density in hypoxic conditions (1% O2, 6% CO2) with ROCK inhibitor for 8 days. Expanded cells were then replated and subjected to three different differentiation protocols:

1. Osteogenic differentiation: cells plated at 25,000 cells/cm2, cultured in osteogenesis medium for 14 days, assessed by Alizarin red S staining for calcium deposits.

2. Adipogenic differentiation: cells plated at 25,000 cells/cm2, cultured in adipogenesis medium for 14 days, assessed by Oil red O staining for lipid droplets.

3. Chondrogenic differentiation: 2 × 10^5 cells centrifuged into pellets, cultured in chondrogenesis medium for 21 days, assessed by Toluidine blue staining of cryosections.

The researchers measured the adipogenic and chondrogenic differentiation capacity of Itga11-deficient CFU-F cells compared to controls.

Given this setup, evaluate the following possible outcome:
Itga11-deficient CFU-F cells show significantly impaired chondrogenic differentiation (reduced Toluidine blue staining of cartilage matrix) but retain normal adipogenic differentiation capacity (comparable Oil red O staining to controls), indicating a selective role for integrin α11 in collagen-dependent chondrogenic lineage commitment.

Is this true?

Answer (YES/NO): NO